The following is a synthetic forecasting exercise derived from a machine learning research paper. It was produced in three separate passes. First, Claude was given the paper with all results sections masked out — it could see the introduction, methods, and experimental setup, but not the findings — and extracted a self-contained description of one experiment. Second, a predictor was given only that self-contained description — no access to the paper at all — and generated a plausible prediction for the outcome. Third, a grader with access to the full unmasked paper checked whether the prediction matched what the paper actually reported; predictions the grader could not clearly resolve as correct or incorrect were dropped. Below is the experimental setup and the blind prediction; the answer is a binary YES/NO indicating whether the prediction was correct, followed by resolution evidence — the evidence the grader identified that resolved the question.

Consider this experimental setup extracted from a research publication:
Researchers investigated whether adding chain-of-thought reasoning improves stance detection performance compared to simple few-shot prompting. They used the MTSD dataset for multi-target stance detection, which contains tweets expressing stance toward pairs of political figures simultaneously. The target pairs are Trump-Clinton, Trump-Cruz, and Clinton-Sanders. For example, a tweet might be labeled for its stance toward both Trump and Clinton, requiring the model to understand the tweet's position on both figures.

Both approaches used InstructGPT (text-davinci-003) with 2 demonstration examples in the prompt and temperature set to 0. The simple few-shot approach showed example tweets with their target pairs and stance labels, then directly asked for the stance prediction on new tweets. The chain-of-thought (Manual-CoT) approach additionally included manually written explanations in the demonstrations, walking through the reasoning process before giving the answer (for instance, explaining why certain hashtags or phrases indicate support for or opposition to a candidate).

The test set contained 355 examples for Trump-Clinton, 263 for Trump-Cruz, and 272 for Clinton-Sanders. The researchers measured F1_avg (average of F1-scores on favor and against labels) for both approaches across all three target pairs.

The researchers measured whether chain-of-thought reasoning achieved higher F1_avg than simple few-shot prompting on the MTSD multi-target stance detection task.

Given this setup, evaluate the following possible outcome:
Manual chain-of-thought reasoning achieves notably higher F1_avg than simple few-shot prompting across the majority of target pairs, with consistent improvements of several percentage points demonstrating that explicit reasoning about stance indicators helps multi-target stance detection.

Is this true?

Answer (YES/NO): NO